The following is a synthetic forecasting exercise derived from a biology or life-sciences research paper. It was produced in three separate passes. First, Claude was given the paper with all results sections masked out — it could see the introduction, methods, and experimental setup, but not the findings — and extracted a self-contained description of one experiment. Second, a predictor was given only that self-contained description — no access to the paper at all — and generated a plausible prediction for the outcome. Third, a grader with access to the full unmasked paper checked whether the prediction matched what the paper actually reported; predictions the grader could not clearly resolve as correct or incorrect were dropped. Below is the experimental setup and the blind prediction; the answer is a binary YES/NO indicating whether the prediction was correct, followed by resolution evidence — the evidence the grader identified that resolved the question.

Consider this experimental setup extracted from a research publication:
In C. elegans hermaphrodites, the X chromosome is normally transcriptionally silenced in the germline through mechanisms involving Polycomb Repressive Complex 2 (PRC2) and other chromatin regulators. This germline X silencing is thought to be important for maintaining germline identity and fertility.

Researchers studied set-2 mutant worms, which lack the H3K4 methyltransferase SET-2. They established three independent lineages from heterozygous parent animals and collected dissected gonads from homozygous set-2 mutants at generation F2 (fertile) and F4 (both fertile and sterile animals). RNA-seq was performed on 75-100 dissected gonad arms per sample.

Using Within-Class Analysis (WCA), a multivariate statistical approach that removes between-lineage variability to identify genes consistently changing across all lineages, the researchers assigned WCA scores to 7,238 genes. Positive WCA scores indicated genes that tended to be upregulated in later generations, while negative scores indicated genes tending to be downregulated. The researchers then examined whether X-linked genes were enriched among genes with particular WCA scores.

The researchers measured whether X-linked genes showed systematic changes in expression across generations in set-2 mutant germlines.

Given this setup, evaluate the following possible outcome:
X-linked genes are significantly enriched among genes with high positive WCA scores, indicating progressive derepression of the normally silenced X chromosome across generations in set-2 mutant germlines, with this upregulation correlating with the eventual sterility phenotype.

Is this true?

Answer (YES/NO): YES